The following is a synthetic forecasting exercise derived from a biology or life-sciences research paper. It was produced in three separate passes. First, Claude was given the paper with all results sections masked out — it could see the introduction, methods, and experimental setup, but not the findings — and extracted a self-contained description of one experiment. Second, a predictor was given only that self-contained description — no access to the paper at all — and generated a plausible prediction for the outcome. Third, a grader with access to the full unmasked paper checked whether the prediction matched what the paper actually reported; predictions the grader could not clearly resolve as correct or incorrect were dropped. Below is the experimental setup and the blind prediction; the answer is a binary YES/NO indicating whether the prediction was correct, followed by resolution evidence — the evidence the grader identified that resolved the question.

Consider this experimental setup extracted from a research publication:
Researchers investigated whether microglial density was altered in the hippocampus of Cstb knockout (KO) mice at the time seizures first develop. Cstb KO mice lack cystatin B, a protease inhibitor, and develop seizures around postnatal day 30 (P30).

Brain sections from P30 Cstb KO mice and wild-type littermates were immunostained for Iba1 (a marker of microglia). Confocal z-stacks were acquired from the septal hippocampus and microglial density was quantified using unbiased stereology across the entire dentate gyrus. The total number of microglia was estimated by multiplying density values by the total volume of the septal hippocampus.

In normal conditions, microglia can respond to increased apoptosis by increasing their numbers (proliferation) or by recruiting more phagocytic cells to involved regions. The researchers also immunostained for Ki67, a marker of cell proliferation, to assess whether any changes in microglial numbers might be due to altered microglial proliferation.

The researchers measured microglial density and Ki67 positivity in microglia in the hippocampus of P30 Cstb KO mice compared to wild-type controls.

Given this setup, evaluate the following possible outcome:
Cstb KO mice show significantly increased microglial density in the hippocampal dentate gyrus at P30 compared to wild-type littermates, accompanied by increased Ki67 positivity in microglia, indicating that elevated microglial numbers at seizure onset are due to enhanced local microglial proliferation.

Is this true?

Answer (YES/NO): YES